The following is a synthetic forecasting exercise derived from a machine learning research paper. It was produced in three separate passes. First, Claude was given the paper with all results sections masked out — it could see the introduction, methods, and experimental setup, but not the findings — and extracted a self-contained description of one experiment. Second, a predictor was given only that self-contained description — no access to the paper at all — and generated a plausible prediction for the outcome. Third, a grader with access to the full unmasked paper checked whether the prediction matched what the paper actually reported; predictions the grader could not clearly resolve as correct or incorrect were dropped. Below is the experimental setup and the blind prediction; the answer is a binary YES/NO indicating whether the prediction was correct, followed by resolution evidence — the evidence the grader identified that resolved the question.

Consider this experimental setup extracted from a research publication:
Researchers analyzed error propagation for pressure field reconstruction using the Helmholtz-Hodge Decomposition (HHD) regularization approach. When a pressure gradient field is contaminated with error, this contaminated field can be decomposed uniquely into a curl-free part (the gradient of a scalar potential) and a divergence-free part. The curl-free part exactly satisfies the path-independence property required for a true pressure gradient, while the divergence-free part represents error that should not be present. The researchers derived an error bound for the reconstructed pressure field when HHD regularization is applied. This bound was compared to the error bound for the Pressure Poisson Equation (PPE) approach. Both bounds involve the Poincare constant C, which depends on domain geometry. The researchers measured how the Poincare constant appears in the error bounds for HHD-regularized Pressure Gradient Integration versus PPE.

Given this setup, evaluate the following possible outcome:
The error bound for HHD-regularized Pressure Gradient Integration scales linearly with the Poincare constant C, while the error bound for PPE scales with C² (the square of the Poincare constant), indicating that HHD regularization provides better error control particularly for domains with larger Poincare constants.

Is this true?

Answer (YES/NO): YES